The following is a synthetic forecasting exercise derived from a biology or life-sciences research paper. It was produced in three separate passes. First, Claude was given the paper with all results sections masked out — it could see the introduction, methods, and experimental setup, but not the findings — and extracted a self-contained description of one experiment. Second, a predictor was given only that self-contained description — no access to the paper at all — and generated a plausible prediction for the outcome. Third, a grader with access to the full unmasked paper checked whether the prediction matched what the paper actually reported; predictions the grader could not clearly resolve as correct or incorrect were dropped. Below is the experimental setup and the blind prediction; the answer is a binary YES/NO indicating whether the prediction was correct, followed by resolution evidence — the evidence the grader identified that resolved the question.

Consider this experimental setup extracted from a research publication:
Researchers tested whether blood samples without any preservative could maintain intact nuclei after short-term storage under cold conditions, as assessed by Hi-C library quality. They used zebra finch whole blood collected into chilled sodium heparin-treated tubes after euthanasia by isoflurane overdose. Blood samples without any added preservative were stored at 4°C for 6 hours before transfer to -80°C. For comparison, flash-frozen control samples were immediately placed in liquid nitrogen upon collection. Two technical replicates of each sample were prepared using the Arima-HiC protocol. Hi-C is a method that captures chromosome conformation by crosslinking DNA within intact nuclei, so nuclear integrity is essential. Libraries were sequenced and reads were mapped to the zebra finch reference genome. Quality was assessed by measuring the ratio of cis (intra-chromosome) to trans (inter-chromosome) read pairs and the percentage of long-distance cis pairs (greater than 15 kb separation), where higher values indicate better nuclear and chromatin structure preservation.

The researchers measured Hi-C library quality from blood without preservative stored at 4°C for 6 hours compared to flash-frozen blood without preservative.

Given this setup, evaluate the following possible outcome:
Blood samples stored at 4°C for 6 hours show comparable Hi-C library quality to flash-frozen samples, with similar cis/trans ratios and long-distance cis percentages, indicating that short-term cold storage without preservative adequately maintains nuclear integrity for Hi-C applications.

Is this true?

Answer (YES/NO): YES